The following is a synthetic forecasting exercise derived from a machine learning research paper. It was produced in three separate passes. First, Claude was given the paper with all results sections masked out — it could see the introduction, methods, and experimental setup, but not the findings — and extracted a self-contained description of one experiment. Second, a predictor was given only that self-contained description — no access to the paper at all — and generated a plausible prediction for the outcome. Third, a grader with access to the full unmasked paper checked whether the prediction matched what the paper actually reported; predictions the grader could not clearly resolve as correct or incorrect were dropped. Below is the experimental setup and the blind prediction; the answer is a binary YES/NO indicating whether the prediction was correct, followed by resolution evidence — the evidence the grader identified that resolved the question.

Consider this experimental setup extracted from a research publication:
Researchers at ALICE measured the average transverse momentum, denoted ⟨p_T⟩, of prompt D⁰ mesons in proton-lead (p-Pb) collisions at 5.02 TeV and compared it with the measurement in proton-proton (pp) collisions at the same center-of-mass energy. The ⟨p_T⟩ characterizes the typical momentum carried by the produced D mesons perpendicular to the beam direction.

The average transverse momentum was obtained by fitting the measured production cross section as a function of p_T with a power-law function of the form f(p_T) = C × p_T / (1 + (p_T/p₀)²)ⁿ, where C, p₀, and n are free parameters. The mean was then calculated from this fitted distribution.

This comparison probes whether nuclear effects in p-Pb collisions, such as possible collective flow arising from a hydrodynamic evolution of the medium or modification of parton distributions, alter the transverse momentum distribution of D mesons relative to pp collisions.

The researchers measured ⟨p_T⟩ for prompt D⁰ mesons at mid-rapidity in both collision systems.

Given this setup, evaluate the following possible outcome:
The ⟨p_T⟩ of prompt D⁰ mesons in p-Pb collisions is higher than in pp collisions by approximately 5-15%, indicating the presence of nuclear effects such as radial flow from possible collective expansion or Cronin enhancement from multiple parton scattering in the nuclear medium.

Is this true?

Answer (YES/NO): NO